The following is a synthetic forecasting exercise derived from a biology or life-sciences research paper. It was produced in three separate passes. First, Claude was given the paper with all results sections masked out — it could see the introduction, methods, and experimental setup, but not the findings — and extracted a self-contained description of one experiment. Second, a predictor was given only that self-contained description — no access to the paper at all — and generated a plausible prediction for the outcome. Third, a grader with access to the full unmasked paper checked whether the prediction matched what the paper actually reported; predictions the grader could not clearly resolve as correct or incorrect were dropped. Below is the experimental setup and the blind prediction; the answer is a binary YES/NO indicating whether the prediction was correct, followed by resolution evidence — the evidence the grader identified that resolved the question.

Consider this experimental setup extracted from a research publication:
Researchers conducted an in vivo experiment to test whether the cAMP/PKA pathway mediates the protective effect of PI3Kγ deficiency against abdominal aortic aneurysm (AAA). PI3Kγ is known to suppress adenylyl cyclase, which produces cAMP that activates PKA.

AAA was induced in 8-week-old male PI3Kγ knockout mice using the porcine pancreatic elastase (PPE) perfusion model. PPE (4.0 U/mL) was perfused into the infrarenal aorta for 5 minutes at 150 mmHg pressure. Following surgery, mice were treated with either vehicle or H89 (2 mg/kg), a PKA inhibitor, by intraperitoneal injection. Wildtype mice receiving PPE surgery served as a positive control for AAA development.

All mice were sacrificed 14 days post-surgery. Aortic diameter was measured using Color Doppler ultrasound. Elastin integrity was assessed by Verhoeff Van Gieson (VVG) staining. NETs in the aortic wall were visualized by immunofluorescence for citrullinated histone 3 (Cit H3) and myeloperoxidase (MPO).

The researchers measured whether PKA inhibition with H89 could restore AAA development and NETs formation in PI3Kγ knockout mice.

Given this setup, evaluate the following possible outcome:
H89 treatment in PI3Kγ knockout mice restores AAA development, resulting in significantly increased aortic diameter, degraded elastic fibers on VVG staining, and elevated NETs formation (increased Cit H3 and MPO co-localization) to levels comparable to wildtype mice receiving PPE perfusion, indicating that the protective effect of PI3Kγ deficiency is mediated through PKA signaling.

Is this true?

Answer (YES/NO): NO